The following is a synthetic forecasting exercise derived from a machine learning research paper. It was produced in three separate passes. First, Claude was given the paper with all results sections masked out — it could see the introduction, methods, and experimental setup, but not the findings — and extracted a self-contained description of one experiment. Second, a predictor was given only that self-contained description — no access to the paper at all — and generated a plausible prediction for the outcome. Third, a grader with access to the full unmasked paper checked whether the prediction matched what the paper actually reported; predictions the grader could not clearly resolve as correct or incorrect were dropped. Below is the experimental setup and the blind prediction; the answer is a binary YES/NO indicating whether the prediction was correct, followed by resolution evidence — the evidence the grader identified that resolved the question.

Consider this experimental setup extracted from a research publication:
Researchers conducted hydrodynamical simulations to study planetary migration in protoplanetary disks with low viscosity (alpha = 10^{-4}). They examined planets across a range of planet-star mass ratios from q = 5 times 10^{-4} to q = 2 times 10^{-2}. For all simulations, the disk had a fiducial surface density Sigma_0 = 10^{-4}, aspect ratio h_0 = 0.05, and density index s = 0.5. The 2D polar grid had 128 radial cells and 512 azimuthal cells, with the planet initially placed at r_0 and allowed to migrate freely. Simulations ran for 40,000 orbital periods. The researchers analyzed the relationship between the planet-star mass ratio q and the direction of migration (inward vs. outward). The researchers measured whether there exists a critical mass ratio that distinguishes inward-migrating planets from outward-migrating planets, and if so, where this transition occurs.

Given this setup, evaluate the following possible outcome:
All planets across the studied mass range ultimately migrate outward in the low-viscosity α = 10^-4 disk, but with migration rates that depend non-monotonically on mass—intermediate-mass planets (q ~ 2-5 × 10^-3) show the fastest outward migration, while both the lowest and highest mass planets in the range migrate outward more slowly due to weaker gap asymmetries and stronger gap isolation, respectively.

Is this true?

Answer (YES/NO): NO